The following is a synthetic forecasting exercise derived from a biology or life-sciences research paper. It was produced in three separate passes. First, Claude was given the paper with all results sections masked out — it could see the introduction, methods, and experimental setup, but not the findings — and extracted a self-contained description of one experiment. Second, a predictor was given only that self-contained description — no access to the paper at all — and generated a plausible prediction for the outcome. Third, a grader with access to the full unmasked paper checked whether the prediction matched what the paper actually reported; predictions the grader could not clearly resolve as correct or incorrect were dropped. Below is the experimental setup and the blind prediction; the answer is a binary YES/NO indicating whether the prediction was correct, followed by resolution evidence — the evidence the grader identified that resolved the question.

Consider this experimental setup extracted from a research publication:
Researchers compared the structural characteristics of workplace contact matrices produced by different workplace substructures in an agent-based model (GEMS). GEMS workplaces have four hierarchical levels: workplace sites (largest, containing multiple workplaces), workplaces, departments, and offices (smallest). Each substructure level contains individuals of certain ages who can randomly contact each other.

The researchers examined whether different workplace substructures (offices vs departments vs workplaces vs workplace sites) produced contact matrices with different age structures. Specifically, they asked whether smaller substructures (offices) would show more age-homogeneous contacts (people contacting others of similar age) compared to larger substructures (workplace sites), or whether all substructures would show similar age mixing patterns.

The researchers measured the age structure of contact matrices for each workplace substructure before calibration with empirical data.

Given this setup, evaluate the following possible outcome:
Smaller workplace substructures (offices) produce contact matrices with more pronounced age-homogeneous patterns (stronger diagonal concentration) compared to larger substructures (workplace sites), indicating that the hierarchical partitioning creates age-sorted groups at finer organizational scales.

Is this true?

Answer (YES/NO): NO